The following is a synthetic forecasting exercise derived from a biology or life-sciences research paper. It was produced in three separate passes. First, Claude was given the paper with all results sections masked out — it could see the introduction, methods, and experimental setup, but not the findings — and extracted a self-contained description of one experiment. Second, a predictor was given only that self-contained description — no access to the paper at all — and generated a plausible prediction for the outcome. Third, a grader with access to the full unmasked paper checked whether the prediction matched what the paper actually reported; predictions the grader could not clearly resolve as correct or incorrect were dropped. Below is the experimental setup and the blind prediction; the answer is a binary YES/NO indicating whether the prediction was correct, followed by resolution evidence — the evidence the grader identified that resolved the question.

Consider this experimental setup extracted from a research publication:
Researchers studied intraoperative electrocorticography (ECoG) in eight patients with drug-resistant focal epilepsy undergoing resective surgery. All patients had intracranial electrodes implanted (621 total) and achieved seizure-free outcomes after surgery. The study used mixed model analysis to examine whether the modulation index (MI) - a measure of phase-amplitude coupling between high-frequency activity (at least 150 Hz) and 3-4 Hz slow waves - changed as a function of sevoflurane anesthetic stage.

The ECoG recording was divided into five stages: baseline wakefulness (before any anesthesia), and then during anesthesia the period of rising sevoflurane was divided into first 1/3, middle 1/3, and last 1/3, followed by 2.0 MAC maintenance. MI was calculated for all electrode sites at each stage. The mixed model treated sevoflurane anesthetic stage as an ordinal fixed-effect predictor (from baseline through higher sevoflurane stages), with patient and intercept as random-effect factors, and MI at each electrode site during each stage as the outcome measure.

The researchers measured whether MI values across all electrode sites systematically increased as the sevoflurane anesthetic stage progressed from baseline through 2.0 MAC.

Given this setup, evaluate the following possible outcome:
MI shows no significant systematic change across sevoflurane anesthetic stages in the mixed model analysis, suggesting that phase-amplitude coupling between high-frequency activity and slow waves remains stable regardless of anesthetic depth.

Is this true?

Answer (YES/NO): NO